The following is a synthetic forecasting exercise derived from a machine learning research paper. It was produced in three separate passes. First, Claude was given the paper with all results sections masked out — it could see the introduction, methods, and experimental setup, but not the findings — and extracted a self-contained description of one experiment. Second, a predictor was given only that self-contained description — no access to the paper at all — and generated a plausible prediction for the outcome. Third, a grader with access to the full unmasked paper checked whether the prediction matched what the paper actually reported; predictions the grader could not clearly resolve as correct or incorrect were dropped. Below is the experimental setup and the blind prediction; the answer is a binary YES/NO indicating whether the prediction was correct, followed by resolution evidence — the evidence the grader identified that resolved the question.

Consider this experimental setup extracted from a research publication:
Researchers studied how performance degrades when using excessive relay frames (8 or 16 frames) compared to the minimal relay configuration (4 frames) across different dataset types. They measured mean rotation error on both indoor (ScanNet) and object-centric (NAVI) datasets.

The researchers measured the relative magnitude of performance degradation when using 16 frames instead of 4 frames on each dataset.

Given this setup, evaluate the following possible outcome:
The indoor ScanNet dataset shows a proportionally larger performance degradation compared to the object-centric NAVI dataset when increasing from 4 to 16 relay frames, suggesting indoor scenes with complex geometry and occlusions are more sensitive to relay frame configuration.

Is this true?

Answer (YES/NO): NO